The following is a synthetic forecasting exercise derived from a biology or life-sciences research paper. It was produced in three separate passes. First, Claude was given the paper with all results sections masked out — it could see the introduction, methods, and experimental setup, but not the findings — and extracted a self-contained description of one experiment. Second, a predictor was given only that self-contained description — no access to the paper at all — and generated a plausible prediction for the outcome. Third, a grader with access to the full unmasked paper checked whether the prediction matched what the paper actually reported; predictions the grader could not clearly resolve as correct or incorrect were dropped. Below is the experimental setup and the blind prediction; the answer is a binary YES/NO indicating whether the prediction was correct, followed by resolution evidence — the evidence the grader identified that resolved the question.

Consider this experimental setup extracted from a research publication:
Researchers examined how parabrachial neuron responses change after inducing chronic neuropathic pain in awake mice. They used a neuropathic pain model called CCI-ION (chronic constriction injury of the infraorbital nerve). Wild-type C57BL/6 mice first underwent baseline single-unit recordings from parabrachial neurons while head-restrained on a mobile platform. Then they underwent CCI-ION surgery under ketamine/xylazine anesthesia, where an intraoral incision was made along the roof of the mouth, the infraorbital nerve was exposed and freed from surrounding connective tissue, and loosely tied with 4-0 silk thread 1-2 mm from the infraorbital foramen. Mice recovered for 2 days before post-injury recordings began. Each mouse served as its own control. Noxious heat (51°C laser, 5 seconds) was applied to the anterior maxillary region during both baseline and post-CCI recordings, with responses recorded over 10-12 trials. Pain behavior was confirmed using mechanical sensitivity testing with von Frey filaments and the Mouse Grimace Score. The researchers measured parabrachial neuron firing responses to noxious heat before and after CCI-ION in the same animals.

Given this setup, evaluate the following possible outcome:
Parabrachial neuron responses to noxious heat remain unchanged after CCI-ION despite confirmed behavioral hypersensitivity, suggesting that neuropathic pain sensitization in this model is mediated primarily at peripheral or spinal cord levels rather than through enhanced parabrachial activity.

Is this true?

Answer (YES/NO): NO